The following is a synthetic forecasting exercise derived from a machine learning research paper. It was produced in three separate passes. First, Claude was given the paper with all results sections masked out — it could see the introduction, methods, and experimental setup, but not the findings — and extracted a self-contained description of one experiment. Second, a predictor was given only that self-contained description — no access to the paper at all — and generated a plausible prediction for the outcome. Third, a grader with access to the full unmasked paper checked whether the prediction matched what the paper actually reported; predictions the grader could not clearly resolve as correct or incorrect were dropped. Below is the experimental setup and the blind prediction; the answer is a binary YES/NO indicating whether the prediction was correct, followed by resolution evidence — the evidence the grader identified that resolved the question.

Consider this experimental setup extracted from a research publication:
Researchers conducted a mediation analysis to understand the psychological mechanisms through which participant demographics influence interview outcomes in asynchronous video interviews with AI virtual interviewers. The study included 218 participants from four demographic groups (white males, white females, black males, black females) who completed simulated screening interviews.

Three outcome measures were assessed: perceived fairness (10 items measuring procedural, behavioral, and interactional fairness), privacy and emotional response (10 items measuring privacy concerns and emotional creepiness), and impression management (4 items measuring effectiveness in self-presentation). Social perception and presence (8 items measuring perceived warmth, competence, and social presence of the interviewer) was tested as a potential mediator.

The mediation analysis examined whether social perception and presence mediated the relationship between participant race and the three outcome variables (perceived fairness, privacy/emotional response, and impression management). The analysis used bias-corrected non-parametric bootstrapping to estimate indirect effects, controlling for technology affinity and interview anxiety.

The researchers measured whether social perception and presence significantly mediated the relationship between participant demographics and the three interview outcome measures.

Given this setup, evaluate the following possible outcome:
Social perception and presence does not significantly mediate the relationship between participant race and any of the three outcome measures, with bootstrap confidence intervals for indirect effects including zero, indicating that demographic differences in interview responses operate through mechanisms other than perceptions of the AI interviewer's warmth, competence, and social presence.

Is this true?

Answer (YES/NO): NO